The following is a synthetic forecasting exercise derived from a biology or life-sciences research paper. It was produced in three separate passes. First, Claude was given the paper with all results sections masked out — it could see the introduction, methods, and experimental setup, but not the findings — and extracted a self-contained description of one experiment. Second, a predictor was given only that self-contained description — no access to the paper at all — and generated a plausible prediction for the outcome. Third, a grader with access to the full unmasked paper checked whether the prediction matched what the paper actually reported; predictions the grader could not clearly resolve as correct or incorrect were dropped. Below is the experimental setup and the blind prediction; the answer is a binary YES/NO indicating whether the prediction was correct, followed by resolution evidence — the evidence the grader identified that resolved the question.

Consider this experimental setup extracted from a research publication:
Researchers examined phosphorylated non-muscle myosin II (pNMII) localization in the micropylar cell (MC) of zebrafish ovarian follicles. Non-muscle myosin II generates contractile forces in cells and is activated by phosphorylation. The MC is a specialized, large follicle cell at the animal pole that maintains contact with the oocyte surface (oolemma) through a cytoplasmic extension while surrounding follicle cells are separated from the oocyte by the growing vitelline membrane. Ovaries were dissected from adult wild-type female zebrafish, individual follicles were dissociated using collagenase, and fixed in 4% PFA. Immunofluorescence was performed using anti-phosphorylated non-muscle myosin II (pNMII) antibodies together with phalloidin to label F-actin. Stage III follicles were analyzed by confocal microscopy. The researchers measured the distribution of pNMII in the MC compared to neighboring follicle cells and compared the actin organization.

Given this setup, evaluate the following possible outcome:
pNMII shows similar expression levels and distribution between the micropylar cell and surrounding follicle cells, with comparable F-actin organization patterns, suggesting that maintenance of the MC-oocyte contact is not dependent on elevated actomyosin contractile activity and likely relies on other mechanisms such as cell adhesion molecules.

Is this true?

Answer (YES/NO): NO